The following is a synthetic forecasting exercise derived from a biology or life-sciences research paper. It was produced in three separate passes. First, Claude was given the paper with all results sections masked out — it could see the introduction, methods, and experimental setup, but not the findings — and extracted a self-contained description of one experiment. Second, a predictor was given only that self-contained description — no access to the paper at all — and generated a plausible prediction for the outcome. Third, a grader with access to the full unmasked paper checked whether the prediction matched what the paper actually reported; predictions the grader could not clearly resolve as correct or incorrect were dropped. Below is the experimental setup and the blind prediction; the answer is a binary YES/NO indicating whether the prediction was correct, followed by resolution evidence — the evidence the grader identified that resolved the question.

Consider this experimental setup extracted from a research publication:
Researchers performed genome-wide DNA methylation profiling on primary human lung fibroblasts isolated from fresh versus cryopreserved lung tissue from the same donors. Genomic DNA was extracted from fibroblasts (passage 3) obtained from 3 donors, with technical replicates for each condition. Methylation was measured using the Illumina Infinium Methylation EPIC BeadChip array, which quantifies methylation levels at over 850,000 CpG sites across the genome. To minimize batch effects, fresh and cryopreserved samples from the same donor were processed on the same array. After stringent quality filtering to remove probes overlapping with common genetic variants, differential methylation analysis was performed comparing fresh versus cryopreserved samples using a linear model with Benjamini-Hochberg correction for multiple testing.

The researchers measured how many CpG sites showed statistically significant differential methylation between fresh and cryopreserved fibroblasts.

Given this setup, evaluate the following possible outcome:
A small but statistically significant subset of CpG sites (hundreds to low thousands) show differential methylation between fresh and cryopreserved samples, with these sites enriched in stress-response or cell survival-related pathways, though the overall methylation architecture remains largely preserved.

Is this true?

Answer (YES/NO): NO